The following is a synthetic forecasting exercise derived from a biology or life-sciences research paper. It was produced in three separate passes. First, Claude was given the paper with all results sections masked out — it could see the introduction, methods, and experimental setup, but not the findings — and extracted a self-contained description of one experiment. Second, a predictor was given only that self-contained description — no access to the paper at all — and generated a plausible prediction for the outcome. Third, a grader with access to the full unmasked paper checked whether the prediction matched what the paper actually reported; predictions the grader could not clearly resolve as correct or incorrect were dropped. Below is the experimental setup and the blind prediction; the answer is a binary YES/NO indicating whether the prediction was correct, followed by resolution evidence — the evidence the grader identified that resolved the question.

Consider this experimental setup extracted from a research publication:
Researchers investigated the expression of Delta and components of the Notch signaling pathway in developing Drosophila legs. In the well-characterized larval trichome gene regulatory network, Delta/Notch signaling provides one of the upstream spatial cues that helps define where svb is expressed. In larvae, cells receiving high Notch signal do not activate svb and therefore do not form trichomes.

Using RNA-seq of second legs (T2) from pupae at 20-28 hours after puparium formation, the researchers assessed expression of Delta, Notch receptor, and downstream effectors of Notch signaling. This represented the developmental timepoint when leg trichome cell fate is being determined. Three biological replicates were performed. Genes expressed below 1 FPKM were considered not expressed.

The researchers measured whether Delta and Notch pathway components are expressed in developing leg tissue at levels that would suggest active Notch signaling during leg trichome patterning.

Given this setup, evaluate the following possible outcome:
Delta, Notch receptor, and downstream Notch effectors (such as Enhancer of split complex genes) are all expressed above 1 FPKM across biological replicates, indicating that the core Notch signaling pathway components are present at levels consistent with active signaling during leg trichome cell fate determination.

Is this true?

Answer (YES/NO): YES